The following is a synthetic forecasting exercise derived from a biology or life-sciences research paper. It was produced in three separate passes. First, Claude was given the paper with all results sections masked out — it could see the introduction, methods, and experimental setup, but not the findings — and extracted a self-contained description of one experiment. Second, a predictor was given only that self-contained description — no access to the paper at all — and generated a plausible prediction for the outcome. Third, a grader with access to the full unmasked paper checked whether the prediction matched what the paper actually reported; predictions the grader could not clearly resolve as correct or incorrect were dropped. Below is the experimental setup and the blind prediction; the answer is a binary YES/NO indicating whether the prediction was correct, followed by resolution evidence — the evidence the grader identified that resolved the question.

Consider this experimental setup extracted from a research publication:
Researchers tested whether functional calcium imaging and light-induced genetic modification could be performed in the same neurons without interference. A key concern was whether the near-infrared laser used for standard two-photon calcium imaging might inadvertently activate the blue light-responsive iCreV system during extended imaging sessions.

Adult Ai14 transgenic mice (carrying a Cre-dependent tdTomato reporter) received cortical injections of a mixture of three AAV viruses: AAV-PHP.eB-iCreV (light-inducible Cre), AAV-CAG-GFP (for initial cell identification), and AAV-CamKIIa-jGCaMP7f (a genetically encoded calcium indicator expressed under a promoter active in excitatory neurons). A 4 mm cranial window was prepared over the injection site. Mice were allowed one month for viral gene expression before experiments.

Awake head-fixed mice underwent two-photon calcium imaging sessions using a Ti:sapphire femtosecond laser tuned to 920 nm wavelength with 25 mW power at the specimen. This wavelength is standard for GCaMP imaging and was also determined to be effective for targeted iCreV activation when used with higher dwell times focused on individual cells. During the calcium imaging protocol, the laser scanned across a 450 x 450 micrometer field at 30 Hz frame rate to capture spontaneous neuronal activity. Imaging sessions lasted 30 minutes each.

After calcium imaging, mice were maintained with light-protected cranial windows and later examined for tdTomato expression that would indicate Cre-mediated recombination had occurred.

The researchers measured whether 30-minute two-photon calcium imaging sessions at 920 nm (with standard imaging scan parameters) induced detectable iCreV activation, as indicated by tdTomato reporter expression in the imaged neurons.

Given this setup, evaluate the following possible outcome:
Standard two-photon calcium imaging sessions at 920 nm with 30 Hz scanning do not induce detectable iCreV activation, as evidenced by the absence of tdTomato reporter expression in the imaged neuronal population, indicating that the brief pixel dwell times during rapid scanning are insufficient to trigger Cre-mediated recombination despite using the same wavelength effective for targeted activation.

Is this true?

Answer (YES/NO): NO